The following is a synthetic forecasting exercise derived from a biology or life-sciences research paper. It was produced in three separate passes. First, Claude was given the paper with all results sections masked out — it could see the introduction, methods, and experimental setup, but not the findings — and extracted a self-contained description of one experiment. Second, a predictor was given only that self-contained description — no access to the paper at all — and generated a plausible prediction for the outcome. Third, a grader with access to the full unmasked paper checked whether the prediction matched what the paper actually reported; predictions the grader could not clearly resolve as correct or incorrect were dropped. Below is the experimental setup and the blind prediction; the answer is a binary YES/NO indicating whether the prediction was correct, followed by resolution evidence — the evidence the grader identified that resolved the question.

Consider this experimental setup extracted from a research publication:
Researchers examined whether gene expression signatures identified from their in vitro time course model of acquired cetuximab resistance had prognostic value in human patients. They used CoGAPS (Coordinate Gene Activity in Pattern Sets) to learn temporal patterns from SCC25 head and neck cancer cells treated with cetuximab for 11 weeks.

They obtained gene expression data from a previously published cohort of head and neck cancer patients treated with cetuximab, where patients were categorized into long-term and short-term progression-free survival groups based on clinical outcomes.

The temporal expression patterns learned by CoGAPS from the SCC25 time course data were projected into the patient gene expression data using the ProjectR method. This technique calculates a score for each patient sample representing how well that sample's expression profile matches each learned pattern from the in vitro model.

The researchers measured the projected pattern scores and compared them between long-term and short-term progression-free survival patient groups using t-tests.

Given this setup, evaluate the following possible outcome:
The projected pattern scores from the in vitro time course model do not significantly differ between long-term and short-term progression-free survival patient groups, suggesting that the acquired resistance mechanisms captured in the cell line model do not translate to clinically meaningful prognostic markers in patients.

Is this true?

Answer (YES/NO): NO